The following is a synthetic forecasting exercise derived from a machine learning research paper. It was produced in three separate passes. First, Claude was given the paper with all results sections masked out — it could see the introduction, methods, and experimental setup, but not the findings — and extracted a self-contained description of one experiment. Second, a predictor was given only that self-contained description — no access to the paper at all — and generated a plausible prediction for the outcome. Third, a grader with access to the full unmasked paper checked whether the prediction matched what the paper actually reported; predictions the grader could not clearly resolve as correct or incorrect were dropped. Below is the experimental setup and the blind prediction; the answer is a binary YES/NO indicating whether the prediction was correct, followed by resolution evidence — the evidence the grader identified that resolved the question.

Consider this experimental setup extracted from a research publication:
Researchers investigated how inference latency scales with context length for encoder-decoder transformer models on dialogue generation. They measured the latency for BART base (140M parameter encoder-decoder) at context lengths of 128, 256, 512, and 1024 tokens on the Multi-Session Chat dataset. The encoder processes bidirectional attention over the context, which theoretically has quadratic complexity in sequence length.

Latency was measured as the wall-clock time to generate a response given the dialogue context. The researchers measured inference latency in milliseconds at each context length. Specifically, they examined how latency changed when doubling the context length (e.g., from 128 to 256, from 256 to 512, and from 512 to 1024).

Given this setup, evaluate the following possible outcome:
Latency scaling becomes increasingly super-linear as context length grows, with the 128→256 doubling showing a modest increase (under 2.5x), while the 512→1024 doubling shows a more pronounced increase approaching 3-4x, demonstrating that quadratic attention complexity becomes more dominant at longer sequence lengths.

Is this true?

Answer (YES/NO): NO